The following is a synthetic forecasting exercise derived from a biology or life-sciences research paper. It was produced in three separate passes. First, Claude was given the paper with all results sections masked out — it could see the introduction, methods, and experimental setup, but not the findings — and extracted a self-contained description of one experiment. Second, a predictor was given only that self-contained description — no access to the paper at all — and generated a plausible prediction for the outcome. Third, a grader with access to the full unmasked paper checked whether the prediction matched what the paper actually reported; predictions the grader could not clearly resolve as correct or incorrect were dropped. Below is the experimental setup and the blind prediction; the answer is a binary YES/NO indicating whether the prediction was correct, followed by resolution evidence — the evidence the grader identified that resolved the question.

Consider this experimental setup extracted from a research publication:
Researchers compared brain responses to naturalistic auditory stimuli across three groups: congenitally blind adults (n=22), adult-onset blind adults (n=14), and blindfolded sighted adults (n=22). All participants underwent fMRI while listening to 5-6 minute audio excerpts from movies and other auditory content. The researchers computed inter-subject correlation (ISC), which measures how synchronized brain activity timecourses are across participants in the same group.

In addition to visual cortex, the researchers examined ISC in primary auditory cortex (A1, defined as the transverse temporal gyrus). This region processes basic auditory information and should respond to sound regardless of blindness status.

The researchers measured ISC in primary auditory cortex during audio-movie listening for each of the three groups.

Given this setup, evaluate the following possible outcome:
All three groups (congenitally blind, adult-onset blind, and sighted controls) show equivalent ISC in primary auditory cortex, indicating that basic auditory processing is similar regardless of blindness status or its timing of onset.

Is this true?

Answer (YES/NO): NO